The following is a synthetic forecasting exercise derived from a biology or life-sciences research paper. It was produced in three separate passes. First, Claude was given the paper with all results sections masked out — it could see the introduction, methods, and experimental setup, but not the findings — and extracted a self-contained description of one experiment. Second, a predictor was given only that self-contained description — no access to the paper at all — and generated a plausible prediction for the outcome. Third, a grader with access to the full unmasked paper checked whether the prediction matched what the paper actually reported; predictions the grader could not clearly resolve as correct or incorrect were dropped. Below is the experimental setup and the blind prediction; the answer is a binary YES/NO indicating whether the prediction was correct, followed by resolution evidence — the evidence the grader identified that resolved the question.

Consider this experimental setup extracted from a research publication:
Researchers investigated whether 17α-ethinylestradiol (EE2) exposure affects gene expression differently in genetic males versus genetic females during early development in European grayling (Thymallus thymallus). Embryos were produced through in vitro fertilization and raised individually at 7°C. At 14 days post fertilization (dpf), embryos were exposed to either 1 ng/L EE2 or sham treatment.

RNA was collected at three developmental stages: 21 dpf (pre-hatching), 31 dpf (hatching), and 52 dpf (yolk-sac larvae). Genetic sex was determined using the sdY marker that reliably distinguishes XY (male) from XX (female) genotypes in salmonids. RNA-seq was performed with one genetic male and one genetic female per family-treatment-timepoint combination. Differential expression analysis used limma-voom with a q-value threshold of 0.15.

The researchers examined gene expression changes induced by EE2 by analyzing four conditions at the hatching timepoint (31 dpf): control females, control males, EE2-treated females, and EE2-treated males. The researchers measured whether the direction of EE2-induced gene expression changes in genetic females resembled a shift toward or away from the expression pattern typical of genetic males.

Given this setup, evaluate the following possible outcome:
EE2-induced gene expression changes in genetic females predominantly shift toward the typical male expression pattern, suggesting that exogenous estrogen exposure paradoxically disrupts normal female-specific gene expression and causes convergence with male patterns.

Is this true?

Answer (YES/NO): YES